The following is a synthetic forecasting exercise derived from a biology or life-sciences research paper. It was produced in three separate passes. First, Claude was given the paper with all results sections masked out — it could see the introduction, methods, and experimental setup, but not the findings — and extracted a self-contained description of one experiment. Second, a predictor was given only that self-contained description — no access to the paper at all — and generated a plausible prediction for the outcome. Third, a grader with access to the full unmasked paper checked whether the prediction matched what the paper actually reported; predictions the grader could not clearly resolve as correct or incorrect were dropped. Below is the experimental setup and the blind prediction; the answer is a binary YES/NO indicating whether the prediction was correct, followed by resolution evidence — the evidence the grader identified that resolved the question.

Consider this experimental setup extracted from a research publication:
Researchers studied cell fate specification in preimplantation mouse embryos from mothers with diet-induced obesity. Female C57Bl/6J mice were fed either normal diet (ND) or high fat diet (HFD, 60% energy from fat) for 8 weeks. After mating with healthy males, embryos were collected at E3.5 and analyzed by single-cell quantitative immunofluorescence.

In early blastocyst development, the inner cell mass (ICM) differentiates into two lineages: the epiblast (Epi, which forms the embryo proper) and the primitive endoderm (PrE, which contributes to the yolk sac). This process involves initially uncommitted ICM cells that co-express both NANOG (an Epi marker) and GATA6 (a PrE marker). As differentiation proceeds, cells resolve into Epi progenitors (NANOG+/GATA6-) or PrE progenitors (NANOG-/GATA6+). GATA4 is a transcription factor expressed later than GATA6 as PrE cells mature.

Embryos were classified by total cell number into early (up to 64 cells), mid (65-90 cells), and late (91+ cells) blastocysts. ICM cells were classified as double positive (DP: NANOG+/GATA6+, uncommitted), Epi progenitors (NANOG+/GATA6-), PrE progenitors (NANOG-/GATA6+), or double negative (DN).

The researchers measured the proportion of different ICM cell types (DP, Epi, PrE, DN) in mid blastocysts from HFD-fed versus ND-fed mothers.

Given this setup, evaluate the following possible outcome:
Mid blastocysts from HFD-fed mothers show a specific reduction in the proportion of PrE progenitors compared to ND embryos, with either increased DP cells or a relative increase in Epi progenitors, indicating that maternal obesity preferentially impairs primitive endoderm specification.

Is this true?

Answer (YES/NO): YES